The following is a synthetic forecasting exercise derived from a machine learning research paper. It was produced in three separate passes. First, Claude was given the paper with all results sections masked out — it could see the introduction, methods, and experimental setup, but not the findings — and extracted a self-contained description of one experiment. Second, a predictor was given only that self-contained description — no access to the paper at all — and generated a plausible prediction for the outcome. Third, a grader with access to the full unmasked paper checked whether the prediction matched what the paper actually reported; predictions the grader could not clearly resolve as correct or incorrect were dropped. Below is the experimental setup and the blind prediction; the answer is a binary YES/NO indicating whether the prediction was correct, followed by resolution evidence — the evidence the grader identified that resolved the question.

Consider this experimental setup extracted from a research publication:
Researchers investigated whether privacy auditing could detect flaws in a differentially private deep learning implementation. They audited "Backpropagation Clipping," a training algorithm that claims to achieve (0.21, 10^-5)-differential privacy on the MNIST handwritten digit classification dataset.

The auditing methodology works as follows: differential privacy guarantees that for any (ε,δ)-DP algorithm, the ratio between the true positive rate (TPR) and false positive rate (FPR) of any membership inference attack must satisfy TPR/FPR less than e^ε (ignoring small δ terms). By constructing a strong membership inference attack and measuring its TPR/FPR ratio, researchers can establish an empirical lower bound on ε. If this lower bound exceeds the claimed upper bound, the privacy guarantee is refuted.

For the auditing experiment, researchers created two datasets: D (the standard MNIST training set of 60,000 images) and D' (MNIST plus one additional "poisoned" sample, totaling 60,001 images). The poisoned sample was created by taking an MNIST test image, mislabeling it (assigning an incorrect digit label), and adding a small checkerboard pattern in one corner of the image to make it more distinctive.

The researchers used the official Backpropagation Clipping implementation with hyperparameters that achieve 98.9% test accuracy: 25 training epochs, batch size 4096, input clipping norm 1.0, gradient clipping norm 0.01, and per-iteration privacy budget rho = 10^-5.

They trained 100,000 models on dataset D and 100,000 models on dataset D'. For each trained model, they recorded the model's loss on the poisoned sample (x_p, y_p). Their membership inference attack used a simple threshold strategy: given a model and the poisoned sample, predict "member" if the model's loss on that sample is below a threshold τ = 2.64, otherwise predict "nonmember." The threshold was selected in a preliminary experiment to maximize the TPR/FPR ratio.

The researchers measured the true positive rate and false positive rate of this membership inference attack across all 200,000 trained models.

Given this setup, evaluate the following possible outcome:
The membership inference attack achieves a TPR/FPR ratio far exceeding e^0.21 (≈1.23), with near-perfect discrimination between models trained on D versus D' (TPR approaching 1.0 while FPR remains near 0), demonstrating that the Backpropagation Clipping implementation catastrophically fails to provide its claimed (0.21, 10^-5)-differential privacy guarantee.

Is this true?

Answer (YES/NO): NO